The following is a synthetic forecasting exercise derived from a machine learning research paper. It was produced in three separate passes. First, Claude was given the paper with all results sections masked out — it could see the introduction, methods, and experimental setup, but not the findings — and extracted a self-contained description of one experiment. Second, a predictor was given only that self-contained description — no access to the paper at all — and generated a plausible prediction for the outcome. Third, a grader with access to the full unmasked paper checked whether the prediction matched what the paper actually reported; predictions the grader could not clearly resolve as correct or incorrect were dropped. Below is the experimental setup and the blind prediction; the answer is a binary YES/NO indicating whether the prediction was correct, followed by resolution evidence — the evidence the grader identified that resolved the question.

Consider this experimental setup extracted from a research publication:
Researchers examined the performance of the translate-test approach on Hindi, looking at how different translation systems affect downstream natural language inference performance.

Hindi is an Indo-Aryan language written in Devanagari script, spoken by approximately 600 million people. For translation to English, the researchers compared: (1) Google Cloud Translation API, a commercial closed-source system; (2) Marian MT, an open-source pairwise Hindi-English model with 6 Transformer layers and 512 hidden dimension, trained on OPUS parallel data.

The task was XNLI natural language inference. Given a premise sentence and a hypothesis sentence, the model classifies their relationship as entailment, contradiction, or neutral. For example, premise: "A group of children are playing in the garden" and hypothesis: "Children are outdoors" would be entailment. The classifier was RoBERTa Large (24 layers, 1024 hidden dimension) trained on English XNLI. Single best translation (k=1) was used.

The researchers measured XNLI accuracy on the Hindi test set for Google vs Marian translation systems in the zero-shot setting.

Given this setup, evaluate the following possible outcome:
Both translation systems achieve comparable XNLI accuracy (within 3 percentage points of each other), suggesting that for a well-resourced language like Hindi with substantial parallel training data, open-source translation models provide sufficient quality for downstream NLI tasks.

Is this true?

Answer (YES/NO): NO